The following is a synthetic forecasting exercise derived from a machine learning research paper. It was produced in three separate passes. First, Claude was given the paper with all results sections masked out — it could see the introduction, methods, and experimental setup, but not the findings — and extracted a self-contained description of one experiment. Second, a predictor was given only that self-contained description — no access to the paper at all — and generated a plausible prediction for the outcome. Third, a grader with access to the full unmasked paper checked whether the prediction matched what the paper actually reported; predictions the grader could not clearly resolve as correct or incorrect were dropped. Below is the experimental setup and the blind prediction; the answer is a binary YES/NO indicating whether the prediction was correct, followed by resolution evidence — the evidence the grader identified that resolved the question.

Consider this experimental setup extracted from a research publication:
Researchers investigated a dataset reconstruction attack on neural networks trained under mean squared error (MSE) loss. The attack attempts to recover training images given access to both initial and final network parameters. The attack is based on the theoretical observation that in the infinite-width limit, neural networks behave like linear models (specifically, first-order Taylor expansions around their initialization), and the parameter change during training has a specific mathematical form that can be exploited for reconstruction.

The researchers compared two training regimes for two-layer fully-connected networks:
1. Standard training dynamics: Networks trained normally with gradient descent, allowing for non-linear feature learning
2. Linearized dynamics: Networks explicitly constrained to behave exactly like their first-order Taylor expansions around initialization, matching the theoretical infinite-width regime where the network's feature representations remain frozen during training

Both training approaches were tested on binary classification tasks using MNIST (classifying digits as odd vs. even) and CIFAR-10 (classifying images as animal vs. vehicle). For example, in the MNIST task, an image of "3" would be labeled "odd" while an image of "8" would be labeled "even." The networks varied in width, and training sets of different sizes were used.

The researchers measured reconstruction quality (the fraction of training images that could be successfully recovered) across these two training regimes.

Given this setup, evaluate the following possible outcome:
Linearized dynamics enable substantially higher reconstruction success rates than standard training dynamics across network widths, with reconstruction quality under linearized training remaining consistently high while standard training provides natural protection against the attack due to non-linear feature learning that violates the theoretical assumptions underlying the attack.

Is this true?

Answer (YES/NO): NO